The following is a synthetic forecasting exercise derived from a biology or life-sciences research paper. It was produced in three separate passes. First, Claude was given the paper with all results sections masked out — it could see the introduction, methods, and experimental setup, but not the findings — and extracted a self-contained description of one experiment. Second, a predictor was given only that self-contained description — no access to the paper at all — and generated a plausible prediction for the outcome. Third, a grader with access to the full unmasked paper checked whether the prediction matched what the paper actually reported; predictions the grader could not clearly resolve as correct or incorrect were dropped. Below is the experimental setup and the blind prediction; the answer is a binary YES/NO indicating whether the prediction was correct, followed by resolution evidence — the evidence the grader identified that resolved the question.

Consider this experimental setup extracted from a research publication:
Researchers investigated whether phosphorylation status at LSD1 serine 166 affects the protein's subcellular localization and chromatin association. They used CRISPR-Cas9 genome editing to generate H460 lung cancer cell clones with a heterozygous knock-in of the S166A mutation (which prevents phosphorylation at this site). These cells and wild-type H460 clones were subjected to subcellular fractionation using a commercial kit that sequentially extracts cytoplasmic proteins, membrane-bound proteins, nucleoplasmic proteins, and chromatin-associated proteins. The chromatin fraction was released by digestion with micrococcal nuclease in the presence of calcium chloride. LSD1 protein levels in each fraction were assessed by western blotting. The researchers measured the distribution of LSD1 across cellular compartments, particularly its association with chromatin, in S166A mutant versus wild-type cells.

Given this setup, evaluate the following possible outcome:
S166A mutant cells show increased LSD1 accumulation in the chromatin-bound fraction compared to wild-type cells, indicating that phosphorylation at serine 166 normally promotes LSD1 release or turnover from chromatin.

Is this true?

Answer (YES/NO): YES